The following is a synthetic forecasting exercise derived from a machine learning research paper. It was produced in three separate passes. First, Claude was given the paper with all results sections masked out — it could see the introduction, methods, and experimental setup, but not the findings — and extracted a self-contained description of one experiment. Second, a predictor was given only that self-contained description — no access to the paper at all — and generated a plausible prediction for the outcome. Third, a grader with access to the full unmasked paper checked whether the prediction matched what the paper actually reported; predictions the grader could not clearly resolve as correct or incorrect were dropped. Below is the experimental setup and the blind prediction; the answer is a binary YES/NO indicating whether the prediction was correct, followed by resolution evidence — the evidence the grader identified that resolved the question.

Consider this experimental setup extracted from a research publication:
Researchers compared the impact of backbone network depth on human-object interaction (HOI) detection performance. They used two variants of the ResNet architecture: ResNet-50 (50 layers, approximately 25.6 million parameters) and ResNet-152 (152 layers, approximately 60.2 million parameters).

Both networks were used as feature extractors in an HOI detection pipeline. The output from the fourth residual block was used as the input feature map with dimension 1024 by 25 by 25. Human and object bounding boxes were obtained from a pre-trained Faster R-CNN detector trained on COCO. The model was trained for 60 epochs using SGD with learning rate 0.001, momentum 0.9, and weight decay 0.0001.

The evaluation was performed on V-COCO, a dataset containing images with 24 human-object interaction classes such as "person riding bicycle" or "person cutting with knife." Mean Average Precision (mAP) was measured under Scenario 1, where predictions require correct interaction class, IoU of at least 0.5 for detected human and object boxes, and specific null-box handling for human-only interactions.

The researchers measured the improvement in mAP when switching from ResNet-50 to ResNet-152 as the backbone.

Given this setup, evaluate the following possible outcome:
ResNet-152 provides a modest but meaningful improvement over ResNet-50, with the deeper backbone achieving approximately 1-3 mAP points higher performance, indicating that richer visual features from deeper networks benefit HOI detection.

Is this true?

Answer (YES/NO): YES